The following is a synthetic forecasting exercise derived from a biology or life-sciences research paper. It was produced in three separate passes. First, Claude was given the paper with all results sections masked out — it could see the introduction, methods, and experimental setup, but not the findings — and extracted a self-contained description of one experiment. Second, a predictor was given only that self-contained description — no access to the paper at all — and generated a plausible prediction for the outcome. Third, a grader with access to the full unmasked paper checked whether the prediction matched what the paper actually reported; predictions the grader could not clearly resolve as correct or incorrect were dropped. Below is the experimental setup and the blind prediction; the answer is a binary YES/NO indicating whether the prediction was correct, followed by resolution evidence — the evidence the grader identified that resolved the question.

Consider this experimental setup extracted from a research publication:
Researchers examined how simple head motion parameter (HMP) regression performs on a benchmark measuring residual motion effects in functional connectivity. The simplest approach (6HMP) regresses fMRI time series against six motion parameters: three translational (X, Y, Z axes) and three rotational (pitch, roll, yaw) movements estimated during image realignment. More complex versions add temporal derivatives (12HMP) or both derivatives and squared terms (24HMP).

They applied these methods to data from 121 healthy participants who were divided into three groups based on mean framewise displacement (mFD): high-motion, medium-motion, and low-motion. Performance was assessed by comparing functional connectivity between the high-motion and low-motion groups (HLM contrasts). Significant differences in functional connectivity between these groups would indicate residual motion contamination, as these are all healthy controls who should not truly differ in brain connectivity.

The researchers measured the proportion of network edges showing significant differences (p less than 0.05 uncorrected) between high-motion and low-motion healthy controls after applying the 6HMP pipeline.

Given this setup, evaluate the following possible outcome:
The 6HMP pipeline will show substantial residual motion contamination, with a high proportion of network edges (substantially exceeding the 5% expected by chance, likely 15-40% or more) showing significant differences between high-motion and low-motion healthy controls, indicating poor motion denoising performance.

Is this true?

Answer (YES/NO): YES